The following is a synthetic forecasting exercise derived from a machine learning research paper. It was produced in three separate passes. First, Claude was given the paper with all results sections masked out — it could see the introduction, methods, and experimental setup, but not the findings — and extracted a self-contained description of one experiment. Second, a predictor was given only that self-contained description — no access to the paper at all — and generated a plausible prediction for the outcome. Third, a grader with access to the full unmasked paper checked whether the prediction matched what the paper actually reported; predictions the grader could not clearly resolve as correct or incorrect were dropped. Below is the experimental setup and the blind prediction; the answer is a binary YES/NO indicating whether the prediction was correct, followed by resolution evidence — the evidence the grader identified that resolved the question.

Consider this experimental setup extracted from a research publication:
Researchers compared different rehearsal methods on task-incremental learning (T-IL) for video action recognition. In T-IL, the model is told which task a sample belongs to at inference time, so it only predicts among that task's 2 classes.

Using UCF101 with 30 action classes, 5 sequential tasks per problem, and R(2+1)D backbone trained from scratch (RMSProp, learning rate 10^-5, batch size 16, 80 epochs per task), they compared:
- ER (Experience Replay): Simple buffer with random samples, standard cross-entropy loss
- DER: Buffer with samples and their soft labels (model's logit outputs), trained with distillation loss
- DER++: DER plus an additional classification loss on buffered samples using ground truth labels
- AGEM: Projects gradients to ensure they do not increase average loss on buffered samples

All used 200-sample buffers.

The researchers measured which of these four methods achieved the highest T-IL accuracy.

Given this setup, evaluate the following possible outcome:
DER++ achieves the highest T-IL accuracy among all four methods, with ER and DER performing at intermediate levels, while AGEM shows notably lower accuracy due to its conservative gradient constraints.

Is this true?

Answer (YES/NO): NO